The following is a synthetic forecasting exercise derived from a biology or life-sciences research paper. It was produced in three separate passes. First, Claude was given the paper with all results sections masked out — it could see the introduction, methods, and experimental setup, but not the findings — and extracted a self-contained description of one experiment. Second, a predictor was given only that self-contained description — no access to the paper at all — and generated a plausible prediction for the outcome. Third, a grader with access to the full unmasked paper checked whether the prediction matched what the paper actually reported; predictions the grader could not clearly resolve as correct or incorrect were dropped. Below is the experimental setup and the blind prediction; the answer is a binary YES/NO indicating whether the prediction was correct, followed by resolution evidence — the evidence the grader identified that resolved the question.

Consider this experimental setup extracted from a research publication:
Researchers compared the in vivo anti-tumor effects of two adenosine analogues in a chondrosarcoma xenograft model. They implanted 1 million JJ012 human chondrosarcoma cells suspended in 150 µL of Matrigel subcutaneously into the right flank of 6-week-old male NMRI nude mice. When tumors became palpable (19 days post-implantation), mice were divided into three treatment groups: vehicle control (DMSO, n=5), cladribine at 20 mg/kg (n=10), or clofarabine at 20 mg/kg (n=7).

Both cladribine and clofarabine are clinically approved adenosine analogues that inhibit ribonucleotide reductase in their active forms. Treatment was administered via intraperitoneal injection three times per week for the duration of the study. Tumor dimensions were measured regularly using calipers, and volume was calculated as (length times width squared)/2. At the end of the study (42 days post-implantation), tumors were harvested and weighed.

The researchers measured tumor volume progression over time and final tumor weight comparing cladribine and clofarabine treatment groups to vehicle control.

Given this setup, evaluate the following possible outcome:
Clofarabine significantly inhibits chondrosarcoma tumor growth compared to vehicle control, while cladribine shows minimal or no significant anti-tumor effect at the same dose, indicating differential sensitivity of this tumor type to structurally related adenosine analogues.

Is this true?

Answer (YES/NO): NO